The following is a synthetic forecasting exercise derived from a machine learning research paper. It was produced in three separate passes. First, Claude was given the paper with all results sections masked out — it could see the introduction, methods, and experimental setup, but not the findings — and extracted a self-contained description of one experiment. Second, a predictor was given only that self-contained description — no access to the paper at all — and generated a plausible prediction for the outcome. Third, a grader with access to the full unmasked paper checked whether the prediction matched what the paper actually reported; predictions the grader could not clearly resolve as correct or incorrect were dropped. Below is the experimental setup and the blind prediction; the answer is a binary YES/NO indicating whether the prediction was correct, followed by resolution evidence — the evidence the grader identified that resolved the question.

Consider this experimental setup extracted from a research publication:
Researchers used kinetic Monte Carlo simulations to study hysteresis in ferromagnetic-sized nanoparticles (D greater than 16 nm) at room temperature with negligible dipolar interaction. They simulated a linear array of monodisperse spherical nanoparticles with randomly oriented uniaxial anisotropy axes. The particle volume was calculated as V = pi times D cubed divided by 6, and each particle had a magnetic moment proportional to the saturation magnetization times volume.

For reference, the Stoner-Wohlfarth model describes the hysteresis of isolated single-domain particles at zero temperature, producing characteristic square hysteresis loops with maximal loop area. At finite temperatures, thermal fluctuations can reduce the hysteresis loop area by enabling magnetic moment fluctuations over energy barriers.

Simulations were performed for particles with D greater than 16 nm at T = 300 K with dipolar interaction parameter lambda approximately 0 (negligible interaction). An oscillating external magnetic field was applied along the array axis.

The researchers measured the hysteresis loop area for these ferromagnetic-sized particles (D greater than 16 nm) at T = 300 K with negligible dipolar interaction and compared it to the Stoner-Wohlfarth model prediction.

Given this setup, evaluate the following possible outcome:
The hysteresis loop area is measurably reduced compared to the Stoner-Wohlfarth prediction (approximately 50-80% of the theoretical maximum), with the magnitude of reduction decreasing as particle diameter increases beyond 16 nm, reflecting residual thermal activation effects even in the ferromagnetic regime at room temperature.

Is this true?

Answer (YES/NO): NO